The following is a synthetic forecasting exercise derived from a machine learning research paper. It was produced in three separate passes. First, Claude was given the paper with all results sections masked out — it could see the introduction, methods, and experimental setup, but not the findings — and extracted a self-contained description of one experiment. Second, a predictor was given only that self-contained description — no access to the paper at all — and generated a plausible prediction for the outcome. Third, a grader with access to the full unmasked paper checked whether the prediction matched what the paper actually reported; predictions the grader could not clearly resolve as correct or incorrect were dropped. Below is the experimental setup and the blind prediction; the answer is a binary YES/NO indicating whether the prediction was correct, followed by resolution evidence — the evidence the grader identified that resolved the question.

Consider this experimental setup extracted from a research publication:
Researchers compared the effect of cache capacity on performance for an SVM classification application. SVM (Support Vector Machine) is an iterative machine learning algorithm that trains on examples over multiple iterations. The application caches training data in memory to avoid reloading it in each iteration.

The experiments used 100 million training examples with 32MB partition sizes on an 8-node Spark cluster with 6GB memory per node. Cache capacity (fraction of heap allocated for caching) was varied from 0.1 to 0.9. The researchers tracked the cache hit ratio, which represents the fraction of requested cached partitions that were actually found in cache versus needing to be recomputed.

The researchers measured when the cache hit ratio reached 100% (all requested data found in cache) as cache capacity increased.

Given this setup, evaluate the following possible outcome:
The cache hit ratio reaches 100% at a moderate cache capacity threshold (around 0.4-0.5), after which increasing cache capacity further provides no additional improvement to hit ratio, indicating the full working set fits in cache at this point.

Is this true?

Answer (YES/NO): NO